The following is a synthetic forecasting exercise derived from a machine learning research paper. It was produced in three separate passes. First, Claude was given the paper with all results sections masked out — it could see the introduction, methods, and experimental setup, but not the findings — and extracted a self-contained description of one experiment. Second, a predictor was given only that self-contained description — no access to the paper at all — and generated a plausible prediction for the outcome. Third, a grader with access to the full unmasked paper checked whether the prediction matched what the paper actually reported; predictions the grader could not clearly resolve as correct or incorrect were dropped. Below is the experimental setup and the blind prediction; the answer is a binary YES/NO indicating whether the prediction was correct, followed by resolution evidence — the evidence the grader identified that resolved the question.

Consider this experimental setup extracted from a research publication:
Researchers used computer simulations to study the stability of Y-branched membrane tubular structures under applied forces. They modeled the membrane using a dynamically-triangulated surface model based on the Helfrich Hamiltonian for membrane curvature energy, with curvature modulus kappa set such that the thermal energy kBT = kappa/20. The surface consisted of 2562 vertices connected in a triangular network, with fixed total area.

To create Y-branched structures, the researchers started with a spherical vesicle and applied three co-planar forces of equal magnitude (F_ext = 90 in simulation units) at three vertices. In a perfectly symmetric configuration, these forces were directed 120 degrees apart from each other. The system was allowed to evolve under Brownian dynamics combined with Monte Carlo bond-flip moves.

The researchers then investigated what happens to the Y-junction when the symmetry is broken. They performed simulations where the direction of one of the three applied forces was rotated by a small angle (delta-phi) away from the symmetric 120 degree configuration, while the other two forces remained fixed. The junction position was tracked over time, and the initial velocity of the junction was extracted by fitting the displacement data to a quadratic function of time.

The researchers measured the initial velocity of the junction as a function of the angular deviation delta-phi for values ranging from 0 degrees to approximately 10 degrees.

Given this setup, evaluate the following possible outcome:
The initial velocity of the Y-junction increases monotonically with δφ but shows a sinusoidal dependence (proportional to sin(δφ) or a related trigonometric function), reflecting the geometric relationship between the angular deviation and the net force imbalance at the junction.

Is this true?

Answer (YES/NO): NO